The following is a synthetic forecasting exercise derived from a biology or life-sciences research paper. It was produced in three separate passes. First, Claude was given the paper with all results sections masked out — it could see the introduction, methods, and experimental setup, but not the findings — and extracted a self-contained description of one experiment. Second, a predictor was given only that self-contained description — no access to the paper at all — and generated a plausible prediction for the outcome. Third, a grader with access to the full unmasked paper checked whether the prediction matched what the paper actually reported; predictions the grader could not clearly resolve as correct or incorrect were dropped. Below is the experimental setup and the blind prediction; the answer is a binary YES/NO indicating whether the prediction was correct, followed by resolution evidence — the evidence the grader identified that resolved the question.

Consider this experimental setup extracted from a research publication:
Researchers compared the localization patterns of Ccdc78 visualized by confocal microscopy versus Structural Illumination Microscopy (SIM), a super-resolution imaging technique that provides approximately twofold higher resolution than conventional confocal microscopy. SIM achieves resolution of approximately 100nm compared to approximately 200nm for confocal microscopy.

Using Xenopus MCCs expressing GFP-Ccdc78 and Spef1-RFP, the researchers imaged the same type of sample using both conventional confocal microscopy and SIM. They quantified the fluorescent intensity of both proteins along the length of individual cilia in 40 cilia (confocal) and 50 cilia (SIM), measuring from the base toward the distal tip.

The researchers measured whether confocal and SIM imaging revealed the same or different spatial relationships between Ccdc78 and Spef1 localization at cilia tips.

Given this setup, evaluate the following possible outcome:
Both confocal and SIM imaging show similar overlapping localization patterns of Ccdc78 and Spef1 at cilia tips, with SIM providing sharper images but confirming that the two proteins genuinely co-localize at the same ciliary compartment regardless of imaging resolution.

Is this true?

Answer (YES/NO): NO